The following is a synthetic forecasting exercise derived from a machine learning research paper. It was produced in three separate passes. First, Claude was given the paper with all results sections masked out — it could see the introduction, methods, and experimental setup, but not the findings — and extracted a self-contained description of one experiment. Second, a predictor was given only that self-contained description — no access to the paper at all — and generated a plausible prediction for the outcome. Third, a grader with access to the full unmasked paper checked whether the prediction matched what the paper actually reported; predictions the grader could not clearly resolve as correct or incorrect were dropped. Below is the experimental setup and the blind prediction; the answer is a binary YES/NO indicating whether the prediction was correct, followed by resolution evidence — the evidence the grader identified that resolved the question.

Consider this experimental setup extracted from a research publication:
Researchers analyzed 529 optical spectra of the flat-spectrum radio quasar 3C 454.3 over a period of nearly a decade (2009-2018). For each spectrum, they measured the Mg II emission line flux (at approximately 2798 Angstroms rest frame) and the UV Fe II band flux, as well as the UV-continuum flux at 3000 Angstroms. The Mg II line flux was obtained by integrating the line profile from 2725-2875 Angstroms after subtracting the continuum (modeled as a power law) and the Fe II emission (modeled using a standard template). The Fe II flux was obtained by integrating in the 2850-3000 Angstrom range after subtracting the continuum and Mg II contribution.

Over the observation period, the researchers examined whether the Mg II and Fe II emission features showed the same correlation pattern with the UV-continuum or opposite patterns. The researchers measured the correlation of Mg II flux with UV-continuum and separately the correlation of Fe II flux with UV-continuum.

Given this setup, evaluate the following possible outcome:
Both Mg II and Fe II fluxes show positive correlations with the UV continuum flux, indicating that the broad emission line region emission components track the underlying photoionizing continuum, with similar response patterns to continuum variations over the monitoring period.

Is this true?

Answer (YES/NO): NO